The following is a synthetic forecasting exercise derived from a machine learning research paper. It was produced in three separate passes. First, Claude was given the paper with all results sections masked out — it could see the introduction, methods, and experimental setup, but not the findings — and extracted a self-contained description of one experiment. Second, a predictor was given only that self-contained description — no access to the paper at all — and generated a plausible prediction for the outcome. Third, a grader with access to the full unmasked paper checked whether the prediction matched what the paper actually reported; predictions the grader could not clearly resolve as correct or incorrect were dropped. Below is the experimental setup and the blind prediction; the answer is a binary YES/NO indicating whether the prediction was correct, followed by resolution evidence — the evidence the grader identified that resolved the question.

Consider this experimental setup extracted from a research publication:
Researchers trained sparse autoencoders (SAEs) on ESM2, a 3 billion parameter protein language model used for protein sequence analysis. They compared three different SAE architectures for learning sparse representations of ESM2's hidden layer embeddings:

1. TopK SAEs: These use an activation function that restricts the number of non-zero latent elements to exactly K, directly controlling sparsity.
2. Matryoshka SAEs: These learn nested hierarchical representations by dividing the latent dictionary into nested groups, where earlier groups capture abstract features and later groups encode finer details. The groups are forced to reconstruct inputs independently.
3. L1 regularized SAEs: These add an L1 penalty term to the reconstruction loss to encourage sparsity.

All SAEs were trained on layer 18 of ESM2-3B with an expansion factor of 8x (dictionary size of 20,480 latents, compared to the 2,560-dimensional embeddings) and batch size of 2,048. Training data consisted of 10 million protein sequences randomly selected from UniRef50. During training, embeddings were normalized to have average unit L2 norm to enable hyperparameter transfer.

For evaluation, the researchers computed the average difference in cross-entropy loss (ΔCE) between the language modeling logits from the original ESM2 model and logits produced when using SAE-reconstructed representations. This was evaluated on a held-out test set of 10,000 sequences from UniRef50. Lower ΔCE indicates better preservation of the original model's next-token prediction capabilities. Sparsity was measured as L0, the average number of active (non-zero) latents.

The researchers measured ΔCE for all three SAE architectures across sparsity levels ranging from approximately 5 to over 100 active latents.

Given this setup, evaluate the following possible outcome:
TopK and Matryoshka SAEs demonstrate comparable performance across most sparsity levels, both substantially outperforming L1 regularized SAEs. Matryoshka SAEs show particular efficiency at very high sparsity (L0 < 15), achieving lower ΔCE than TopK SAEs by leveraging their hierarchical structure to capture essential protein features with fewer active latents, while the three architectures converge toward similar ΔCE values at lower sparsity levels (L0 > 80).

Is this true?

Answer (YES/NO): NO